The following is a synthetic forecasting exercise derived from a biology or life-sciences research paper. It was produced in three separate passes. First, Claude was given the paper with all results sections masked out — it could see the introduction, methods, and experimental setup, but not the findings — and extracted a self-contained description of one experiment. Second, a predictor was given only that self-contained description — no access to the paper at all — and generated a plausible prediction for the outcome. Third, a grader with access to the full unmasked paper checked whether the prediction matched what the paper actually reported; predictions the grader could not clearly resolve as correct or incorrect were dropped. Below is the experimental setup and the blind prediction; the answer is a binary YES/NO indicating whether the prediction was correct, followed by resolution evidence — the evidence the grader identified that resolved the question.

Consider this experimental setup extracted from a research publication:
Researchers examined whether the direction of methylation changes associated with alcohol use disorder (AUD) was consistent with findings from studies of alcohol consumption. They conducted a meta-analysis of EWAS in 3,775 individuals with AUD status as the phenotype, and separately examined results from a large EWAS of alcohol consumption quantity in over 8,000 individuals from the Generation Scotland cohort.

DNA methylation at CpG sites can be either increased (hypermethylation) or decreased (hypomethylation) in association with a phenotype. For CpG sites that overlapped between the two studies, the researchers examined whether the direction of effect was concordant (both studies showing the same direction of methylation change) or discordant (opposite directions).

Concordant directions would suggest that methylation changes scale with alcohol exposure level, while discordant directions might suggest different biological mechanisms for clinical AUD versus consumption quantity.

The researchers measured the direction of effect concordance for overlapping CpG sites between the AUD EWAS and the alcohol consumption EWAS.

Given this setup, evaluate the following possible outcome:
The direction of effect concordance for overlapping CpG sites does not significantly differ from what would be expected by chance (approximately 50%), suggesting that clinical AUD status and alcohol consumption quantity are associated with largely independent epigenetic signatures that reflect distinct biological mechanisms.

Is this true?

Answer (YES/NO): NO